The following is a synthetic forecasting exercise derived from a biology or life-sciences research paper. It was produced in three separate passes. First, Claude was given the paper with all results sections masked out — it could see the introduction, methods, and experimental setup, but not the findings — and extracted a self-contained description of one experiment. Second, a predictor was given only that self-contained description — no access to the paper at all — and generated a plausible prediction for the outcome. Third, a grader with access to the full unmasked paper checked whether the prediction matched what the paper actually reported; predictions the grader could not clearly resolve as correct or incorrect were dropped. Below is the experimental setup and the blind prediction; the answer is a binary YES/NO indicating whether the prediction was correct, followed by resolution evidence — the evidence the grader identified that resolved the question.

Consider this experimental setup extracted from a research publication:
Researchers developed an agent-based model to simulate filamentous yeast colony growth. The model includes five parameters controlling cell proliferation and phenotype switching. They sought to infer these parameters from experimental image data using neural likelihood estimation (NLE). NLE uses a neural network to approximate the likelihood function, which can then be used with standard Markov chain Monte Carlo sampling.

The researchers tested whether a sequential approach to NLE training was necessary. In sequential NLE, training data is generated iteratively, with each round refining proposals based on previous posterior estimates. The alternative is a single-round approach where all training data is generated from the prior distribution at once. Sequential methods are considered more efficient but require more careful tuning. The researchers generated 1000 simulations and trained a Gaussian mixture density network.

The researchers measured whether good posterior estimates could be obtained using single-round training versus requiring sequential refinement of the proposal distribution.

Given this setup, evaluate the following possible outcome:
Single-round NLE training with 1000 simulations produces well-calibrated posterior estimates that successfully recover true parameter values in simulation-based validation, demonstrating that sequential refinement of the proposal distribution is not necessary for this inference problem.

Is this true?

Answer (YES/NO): YES